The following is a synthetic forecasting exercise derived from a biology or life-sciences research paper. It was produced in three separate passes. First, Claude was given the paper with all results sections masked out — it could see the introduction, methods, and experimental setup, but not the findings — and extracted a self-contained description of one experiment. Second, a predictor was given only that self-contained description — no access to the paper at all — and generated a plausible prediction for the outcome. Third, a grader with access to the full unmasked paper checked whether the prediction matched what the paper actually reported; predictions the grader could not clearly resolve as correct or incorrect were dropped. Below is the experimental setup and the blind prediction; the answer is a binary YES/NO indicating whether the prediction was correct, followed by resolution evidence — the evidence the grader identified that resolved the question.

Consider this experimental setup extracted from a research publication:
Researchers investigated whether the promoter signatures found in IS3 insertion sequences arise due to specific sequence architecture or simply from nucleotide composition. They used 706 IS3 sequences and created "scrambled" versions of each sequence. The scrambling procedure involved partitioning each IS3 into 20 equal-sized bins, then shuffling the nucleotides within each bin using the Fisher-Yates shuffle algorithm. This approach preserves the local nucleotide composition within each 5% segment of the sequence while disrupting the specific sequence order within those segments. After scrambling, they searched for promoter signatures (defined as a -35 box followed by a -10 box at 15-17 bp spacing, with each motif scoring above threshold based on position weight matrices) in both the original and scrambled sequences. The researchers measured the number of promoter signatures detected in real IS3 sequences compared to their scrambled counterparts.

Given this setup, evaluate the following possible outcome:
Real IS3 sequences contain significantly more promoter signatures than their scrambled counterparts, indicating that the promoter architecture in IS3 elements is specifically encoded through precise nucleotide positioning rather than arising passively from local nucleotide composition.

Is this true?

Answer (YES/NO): NO